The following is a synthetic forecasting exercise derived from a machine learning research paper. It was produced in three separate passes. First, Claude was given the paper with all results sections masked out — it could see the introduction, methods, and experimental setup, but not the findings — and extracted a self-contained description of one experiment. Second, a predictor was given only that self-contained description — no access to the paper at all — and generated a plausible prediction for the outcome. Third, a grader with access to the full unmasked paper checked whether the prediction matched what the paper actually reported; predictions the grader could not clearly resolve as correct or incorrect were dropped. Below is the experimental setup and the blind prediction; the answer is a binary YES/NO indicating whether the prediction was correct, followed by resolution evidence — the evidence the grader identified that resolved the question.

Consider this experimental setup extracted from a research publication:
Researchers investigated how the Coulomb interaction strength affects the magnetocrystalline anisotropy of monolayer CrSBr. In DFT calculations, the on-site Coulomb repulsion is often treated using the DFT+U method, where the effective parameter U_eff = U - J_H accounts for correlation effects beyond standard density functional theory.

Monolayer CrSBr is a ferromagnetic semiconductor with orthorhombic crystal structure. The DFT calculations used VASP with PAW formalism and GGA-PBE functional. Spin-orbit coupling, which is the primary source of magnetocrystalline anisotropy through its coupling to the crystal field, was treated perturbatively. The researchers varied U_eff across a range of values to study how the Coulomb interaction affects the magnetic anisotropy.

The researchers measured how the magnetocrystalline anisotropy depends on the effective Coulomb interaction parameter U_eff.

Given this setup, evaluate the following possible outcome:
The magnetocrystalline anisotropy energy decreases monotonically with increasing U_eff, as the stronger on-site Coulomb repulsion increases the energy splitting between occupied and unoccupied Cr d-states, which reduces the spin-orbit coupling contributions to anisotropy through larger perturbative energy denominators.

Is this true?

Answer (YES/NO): NO